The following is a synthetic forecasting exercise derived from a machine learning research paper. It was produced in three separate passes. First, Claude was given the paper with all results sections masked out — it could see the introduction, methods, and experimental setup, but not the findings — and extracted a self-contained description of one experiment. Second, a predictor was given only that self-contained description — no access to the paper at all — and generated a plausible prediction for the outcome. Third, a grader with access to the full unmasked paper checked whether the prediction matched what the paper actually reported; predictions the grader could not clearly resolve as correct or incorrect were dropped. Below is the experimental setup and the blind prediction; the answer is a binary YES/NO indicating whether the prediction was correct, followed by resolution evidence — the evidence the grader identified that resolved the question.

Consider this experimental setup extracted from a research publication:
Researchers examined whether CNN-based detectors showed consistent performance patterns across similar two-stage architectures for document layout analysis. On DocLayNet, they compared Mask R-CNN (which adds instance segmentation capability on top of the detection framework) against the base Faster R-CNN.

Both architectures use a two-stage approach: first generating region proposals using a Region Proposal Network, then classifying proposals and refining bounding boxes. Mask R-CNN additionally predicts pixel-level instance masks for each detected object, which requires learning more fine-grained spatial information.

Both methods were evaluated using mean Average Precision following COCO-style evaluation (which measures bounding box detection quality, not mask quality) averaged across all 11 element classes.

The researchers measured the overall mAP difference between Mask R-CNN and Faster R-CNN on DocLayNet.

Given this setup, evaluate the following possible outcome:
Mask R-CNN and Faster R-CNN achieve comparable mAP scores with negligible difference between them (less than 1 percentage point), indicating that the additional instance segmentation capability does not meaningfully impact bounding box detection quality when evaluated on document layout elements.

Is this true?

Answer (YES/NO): YES